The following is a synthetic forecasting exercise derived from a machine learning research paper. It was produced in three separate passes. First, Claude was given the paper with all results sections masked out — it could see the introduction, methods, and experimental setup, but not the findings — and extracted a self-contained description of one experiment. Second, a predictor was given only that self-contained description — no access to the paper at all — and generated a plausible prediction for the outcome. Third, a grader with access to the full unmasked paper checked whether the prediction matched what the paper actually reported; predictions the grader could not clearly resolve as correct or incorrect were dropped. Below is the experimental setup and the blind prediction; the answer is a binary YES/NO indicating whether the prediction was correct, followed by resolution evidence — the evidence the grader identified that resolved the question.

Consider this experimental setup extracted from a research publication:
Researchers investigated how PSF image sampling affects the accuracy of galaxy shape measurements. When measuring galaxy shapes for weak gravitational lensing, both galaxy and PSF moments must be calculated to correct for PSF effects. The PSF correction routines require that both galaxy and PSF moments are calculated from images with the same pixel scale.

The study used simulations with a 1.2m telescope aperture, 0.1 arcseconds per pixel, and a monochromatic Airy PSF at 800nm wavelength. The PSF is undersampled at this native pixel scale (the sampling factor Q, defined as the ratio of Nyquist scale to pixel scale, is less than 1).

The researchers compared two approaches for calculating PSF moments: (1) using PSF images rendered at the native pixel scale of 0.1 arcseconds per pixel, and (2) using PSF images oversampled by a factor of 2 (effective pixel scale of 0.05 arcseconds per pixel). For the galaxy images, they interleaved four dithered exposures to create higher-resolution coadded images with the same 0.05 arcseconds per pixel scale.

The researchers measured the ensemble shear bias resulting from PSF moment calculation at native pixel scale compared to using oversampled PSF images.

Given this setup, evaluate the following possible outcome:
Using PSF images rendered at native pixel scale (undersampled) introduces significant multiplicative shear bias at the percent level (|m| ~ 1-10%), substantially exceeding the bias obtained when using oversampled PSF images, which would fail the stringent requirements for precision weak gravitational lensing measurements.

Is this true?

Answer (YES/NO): YES